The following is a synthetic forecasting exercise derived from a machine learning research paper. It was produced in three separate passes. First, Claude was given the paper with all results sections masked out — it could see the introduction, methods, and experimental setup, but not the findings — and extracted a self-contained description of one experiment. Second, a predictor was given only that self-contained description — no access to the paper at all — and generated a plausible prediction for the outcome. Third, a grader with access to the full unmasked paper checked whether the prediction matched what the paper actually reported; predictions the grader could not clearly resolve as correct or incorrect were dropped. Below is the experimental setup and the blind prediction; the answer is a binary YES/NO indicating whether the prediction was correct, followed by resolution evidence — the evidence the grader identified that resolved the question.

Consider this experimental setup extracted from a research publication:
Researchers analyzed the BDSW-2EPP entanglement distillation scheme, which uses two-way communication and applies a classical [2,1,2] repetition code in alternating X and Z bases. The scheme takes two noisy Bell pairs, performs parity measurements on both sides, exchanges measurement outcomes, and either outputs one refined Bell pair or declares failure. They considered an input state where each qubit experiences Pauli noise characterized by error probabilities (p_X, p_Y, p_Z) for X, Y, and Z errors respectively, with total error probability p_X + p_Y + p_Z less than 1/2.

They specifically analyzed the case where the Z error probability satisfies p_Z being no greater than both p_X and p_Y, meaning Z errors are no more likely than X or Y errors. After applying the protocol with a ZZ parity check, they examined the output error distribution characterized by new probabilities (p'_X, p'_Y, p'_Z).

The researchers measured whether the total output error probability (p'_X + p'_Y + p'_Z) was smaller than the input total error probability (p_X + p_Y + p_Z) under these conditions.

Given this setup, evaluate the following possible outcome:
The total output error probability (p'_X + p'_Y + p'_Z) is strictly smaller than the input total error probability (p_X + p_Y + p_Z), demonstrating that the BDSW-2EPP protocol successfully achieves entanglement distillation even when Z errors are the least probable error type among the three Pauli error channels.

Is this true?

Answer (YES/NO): YES